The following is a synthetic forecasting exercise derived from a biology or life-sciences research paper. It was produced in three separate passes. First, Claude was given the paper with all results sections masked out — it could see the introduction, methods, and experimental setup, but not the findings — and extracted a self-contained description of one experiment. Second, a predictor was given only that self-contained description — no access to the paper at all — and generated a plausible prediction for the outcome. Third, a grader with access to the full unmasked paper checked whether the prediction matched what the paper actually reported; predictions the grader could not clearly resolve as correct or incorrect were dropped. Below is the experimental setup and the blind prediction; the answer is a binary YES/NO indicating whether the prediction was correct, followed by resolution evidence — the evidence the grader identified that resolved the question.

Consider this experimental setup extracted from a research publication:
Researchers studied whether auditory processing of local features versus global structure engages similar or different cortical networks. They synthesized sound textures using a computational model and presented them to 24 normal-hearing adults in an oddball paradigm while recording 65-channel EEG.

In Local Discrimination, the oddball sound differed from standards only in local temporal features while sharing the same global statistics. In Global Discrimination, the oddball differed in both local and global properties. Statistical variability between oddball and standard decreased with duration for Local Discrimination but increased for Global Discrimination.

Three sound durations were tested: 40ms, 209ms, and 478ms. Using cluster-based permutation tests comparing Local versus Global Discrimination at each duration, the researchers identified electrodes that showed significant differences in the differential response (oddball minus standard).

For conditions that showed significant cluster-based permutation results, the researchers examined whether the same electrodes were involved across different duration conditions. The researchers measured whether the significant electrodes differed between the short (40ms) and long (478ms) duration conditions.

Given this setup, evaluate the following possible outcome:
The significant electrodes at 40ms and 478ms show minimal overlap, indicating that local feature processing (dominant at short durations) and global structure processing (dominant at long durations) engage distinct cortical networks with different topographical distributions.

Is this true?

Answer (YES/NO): NO